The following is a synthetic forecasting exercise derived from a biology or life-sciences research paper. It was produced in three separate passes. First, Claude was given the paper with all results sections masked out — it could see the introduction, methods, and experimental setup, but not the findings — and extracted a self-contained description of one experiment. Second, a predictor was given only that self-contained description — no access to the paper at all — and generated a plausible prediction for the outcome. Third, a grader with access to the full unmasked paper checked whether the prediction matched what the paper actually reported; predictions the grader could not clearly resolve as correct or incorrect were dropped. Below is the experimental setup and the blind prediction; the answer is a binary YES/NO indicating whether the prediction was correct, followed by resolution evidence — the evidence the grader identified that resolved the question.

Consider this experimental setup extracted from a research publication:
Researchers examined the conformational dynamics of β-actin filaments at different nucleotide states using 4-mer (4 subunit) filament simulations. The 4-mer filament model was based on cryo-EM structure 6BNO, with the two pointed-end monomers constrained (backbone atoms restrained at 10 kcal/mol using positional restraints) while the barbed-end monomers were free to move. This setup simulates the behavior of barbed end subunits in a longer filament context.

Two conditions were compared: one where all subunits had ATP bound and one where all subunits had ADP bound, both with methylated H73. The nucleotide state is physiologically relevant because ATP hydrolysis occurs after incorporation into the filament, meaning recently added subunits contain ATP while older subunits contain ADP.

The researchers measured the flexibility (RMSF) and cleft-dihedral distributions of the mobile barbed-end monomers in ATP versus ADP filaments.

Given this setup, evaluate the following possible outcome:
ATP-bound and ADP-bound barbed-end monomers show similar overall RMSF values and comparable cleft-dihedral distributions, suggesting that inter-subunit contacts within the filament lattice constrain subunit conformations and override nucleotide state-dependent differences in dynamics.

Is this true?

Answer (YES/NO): NO